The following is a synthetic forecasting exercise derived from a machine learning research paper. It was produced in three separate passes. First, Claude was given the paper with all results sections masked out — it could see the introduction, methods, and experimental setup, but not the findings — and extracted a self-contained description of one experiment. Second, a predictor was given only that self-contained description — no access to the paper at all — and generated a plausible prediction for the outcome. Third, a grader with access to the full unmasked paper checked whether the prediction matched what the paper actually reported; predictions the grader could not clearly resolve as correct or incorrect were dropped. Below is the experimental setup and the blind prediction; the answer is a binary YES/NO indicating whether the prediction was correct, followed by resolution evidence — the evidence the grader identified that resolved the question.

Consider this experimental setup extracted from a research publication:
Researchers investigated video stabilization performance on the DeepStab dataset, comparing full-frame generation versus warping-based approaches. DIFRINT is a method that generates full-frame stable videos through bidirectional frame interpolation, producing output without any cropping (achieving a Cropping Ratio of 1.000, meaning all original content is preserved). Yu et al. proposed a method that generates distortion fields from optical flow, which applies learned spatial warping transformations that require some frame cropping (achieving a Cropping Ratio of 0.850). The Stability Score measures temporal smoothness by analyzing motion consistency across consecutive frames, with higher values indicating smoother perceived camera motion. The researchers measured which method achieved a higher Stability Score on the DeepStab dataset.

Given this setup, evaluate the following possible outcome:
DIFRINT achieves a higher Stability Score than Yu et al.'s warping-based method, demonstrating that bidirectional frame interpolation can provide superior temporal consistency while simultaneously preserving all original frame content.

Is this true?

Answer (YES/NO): YES